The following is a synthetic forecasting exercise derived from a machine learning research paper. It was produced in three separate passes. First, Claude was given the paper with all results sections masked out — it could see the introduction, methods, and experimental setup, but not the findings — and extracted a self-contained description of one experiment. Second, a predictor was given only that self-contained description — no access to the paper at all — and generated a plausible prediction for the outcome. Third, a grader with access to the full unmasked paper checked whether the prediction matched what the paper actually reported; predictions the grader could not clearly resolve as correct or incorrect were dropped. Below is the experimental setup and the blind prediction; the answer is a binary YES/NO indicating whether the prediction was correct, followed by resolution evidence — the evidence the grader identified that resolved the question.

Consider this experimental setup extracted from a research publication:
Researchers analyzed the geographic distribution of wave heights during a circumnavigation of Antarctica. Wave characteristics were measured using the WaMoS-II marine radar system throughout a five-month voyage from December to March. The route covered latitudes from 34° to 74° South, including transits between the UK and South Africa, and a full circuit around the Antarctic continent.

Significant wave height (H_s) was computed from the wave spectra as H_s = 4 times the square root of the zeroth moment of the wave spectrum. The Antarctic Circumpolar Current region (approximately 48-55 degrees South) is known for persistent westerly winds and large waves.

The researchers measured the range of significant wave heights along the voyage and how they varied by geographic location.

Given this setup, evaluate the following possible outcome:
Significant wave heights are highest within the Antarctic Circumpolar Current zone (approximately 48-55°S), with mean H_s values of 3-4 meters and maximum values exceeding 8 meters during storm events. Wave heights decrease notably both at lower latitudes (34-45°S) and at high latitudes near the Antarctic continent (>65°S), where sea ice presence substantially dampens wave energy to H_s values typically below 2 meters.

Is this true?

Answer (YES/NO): NO